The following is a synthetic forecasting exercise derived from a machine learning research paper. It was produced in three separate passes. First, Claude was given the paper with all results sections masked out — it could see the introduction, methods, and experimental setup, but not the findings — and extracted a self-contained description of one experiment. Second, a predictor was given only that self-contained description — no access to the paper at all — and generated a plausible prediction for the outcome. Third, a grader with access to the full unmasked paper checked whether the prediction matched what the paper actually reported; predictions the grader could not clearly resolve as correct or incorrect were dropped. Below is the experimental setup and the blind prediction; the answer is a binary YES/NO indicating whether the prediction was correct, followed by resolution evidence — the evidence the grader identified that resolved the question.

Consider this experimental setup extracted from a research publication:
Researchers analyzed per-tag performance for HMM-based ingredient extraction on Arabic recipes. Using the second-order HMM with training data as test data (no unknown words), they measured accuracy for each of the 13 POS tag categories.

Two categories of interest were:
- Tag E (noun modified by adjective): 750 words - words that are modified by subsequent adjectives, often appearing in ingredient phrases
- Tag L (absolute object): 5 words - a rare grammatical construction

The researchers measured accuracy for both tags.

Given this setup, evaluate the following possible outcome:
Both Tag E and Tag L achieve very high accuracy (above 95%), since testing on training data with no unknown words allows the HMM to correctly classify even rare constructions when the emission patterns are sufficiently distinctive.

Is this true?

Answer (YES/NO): NO